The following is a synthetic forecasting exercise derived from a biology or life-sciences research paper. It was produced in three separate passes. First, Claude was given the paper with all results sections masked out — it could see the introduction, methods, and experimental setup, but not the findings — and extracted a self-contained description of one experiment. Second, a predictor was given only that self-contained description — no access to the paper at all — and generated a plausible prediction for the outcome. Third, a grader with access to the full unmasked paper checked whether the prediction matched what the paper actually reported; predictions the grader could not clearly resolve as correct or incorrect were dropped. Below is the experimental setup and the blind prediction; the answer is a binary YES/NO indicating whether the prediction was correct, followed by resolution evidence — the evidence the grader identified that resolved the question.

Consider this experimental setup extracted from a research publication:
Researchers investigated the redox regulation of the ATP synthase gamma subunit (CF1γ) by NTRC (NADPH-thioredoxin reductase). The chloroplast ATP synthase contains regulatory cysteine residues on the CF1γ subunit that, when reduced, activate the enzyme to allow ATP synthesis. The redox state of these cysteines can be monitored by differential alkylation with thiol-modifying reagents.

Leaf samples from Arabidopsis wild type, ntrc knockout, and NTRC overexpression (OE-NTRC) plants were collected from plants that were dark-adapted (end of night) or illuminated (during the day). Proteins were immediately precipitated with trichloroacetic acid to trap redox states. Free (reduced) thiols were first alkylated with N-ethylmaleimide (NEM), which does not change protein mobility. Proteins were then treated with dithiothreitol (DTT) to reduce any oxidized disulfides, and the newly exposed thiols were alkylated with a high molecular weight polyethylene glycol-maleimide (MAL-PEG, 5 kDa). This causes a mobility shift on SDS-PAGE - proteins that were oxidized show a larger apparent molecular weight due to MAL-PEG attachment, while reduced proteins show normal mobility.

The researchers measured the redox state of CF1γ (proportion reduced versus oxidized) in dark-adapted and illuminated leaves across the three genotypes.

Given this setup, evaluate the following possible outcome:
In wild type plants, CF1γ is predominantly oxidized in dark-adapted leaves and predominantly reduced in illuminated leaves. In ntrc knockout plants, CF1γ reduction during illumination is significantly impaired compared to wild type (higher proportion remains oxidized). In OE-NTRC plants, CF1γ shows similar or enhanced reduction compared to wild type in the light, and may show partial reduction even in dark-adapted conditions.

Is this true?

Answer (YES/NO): NO